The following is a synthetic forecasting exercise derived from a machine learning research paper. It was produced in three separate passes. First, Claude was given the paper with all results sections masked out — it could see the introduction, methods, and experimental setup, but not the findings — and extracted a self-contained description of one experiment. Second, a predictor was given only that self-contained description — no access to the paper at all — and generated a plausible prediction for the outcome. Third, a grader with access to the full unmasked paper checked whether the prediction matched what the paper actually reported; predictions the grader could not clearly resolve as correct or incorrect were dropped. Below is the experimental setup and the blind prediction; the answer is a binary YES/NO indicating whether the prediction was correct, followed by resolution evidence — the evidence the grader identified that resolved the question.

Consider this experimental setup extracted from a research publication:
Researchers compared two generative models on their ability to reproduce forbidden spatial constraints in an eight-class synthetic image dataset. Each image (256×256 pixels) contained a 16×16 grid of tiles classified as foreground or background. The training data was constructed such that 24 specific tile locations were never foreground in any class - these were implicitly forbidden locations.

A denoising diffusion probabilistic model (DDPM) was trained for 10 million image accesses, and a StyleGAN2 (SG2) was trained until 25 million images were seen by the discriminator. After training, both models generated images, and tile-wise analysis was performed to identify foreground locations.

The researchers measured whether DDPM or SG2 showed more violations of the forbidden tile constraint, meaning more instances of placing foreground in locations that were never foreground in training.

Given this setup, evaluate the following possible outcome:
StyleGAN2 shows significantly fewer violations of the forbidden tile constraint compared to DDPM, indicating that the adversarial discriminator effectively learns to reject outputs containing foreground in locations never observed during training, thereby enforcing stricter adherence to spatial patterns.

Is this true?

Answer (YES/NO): YES